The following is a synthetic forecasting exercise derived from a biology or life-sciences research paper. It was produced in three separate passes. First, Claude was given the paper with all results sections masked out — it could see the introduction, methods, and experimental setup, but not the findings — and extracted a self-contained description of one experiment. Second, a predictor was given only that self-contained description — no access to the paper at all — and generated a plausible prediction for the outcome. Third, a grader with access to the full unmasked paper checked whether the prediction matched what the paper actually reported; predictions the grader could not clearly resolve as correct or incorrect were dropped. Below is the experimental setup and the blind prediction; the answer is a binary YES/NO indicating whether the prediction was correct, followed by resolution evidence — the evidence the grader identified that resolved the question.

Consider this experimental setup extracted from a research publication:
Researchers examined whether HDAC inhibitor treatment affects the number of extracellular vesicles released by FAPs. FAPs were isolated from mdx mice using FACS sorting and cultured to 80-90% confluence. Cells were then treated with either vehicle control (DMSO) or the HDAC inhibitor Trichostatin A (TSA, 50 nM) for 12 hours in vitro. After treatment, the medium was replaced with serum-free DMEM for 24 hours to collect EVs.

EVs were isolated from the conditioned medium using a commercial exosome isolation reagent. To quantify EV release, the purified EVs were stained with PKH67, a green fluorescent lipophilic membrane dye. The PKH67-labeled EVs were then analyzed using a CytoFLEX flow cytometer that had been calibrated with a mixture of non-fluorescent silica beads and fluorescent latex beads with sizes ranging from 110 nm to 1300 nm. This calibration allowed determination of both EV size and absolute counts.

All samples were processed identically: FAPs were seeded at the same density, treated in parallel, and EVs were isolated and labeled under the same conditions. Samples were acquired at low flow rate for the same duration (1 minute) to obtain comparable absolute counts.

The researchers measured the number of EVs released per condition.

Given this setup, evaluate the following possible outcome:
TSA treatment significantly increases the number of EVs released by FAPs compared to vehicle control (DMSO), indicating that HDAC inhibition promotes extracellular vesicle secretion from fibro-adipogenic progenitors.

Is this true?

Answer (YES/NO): YES